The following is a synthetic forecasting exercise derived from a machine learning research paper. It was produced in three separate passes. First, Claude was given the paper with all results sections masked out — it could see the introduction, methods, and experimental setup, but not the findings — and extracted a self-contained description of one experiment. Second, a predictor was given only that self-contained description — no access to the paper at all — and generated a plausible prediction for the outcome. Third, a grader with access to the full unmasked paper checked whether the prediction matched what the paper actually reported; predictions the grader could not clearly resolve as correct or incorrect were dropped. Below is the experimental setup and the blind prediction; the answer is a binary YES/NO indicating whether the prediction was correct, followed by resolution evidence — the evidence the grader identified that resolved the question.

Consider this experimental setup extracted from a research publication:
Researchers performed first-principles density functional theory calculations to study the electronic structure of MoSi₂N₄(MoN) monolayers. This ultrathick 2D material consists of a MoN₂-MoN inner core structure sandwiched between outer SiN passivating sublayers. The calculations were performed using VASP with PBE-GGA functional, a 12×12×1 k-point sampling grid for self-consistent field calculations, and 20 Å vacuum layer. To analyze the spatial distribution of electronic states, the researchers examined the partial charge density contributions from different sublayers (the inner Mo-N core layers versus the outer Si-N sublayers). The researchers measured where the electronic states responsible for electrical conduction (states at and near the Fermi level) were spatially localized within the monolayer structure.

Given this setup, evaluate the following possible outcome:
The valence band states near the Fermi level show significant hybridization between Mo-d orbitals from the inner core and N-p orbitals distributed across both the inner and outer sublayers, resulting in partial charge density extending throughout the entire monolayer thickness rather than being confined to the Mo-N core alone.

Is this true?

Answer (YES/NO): NO